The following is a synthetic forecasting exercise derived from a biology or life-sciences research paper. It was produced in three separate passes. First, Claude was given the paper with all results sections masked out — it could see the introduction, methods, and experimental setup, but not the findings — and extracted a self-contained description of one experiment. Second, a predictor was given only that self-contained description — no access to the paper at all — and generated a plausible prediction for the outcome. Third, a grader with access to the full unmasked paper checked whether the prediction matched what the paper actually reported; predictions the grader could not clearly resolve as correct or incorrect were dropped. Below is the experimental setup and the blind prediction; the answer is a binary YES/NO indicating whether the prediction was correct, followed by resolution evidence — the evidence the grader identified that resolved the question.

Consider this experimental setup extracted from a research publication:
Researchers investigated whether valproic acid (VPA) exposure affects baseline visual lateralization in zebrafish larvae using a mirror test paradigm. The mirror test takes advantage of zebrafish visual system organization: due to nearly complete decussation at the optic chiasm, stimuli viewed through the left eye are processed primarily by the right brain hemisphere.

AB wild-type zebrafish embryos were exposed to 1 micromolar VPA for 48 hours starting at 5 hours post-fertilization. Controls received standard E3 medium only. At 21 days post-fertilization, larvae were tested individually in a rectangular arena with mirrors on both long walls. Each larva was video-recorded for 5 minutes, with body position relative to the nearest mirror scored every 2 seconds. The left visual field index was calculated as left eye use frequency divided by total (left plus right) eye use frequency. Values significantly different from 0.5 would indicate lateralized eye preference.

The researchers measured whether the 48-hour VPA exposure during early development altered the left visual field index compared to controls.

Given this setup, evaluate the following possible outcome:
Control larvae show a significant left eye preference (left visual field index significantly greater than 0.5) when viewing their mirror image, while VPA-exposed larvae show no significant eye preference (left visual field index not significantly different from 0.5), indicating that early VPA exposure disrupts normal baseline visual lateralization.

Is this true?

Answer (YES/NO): YES